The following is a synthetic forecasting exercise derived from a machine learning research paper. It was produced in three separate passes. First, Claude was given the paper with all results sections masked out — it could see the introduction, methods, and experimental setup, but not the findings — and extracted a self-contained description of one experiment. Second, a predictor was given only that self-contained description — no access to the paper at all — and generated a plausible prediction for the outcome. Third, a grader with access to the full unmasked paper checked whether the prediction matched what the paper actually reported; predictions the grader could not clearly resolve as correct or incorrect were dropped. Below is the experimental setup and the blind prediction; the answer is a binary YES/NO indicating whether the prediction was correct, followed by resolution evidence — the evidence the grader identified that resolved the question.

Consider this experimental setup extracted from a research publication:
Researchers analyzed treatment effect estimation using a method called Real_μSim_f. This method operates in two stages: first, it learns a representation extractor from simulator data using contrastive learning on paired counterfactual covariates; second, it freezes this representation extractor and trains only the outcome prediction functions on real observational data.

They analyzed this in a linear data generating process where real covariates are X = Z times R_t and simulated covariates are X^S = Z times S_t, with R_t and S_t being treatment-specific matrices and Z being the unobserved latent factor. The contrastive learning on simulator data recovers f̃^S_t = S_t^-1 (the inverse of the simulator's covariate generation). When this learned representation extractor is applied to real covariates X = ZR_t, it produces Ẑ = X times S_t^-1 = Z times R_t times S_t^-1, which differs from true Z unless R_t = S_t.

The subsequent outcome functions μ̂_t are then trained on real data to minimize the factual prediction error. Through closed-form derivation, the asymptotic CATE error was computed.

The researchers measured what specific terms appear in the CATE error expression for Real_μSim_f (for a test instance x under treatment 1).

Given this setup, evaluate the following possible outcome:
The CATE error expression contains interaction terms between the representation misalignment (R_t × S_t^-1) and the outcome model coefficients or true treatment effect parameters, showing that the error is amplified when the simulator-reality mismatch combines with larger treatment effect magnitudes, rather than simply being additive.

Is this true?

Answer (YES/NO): NO